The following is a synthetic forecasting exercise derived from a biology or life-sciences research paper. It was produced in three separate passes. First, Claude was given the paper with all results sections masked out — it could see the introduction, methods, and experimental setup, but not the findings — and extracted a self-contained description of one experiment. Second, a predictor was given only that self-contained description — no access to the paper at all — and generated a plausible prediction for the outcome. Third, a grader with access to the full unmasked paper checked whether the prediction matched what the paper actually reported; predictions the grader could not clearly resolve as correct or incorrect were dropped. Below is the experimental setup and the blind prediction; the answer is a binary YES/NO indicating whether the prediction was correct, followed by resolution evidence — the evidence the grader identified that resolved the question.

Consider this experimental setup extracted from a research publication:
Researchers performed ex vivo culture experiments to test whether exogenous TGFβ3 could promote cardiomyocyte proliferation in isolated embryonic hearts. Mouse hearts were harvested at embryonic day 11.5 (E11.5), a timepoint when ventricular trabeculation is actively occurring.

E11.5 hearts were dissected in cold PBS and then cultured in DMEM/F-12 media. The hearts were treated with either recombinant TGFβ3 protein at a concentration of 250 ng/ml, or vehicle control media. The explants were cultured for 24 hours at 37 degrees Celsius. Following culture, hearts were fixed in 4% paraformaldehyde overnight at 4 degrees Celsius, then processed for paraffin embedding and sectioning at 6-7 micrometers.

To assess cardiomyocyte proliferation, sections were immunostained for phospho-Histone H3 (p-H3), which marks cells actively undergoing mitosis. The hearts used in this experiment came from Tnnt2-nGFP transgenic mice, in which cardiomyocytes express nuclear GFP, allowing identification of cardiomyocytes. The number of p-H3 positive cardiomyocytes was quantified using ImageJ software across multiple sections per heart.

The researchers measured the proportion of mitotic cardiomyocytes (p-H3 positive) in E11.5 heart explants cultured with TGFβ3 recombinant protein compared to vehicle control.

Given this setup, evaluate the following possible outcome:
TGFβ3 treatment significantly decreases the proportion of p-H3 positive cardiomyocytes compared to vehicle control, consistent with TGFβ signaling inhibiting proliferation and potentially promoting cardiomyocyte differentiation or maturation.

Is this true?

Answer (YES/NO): NO